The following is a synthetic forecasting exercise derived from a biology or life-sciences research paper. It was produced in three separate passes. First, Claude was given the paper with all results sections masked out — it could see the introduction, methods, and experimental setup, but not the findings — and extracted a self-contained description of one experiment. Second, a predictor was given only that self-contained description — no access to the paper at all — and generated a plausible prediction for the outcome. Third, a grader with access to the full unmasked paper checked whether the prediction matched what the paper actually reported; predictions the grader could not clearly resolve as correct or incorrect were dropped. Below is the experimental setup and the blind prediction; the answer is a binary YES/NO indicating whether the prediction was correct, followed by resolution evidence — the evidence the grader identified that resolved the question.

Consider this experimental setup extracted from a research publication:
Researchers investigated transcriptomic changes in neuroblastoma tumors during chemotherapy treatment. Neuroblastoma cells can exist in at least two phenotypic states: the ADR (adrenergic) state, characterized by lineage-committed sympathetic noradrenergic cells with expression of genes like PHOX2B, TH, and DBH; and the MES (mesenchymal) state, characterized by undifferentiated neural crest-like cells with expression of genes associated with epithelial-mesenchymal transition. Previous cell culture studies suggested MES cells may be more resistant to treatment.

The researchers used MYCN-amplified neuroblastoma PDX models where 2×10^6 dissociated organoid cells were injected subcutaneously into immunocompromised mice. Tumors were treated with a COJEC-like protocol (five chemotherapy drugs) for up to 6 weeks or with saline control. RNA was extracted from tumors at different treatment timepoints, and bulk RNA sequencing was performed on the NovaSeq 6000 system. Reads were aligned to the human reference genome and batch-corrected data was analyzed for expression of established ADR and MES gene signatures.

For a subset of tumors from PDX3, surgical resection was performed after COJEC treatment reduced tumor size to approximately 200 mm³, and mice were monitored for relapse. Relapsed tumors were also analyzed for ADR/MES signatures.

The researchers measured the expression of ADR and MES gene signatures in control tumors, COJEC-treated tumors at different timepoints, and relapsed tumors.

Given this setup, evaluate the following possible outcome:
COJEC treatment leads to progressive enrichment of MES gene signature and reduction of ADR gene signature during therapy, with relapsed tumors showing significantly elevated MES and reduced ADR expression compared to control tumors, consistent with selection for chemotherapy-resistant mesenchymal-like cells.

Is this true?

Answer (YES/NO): NO